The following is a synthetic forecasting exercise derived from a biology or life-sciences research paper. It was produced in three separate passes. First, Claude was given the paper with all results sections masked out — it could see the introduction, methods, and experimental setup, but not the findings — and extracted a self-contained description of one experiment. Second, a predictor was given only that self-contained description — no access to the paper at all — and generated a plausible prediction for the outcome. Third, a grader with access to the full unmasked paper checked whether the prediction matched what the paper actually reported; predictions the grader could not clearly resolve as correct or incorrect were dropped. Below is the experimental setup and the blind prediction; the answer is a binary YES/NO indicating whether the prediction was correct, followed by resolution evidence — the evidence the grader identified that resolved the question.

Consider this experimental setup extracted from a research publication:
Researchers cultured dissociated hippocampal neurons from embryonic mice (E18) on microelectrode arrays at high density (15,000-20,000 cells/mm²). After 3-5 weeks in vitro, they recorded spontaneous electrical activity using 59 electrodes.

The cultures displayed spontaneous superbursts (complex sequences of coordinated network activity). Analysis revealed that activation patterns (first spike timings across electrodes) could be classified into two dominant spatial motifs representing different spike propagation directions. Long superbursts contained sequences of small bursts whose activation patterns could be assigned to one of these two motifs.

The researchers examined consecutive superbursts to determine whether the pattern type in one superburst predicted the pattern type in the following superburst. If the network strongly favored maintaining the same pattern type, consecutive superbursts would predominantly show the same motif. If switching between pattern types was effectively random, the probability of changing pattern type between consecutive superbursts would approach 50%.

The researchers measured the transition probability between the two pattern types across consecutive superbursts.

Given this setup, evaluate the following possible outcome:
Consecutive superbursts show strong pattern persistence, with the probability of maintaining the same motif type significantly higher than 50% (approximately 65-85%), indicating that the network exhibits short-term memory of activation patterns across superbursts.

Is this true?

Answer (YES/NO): NO